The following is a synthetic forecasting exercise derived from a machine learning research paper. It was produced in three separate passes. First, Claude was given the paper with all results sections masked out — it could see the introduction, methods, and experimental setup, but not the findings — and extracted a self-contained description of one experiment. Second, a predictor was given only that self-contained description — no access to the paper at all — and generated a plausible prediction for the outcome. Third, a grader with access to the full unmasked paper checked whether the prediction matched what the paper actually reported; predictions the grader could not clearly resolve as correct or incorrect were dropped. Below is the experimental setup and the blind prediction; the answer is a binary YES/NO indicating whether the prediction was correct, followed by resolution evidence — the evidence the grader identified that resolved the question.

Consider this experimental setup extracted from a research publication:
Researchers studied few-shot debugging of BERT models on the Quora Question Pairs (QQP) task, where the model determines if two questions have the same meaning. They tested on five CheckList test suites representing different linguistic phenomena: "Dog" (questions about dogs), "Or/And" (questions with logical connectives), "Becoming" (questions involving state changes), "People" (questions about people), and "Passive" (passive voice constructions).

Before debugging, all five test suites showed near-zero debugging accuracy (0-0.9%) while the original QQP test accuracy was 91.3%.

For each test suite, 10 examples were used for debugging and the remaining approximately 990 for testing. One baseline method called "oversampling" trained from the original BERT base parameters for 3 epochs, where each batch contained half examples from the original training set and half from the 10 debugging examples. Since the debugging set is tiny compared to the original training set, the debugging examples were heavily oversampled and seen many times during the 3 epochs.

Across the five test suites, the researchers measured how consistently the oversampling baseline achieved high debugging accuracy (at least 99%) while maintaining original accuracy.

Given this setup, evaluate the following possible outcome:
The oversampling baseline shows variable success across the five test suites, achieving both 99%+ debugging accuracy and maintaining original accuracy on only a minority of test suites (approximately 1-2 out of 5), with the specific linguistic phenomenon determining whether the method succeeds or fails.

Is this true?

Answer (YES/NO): NO